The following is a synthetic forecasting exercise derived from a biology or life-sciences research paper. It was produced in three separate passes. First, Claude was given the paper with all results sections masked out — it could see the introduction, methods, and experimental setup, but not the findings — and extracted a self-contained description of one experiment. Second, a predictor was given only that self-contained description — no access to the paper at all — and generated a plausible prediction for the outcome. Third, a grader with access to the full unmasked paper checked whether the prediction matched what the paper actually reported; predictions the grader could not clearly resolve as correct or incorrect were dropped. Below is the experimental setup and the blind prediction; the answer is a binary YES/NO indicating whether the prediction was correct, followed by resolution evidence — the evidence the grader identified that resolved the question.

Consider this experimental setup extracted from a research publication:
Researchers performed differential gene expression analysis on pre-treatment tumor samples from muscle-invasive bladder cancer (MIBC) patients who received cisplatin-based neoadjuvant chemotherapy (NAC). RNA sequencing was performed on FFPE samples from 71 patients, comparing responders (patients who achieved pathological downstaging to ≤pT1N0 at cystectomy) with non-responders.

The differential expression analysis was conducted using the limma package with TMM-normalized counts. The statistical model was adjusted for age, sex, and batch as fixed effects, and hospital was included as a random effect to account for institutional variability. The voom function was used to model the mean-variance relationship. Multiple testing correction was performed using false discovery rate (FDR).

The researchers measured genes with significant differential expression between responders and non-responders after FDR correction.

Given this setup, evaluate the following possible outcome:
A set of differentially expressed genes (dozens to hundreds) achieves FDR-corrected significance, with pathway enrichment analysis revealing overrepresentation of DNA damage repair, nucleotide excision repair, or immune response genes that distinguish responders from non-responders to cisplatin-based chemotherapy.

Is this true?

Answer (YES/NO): NO